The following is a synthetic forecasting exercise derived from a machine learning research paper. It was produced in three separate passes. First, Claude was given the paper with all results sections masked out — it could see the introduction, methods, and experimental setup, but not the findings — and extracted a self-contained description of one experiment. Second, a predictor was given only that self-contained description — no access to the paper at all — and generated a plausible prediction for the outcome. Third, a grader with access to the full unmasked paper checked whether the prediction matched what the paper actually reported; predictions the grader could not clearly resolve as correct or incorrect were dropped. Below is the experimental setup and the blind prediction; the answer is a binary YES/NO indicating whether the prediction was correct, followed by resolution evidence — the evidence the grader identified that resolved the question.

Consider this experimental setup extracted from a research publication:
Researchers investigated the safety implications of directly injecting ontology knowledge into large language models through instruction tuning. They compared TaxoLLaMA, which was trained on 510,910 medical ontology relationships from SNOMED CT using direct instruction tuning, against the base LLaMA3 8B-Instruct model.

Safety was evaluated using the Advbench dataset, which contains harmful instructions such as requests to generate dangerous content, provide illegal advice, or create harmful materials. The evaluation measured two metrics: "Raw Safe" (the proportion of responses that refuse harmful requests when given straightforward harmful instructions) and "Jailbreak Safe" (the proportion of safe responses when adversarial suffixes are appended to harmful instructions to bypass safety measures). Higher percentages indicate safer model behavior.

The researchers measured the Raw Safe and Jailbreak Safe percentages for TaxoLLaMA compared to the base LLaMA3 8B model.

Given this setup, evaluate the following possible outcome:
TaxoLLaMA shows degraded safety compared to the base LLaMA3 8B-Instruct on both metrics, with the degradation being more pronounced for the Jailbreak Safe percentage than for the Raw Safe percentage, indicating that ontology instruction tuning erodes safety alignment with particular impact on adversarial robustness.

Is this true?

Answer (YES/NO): YES